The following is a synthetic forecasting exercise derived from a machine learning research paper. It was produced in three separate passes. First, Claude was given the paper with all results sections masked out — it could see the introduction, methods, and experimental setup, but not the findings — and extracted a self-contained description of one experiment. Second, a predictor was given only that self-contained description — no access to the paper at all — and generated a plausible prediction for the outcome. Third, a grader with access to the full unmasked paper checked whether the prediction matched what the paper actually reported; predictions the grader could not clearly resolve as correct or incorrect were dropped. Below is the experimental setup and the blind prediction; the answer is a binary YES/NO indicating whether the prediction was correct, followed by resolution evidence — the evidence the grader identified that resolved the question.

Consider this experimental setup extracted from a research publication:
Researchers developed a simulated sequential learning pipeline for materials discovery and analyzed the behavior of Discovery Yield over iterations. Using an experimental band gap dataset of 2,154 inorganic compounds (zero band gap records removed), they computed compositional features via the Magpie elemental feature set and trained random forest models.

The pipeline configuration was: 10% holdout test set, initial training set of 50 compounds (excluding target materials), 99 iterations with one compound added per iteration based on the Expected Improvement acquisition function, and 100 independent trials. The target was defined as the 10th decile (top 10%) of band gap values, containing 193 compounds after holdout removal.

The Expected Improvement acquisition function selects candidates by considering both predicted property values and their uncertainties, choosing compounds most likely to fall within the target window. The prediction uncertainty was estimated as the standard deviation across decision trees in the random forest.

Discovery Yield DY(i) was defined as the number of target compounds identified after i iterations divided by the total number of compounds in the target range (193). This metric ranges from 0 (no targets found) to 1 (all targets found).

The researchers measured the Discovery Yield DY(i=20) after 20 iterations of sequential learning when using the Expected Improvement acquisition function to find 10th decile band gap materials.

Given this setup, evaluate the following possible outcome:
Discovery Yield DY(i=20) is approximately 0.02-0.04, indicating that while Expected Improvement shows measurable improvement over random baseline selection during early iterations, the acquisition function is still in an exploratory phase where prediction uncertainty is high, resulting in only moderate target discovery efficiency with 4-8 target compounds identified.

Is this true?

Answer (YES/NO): NO